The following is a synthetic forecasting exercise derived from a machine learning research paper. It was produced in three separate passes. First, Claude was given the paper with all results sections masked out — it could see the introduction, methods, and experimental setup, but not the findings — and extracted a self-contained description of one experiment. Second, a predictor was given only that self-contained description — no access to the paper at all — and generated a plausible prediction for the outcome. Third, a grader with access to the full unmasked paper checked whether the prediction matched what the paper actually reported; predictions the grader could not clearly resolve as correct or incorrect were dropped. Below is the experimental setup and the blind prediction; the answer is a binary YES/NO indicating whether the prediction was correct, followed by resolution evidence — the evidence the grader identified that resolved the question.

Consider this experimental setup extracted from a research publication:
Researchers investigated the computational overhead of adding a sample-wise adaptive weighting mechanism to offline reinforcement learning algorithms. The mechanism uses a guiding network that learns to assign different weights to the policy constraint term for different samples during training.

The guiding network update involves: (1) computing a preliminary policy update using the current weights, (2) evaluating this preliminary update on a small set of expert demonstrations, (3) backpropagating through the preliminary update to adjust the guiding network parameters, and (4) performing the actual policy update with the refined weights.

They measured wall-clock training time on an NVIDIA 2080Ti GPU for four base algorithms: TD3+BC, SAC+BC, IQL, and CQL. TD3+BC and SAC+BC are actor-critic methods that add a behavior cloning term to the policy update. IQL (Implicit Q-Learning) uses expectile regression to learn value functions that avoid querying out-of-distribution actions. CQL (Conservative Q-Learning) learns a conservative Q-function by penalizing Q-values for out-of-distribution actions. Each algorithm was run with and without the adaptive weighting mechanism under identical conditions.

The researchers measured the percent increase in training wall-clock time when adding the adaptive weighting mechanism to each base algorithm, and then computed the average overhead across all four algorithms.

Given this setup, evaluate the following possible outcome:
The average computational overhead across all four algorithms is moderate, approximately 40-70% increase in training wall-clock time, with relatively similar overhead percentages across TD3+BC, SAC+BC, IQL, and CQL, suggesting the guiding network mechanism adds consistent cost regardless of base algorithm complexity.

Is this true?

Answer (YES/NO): NO